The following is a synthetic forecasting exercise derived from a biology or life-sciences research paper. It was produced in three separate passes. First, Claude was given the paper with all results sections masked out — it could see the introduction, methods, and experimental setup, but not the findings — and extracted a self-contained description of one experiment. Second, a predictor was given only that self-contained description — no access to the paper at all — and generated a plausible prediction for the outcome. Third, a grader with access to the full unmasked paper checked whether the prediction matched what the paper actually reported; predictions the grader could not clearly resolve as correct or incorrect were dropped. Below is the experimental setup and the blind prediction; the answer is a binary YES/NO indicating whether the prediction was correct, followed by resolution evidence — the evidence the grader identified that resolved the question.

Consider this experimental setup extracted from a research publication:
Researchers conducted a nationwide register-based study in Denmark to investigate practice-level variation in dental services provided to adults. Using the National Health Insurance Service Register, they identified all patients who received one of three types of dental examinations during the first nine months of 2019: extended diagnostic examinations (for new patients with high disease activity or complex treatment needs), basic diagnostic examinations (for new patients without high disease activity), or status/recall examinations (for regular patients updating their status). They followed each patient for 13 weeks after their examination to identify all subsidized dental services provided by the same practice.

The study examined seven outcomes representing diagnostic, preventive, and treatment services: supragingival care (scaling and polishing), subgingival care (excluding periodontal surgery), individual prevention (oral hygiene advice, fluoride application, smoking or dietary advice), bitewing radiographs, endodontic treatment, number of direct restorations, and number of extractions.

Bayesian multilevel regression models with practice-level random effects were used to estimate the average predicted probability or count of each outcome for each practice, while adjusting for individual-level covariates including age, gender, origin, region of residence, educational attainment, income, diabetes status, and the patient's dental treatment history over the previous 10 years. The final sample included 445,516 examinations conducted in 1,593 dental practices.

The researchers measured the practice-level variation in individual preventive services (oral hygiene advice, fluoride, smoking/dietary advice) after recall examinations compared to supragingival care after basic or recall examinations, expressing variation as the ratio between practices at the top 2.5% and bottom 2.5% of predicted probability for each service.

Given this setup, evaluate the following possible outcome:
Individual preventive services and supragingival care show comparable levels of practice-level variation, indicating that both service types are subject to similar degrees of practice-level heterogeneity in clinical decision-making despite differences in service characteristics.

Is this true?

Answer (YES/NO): NO